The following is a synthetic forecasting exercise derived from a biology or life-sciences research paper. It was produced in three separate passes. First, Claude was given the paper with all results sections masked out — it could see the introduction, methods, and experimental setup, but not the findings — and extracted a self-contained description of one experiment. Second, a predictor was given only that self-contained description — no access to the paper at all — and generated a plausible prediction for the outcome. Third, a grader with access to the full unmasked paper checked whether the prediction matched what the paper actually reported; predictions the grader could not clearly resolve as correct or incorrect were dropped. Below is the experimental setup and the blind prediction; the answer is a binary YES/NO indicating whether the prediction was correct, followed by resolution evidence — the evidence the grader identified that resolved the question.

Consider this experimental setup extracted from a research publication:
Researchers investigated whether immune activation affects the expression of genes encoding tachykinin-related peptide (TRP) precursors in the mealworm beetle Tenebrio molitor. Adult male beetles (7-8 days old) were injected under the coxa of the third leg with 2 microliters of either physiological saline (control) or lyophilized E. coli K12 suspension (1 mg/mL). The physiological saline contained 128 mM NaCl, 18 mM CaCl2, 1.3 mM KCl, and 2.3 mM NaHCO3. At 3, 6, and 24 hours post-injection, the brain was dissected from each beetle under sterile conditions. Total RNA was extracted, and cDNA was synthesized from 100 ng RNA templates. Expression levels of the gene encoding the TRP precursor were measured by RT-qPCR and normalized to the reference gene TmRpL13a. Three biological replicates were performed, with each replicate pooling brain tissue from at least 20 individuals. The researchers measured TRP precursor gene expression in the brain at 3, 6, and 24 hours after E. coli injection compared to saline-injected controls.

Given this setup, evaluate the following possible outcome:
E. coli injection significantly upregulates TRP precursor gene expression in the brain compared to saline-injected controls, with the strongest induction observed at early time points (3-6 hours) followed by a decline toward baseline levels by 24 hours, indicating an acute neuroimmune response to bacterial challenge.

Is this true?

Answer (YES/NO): NO